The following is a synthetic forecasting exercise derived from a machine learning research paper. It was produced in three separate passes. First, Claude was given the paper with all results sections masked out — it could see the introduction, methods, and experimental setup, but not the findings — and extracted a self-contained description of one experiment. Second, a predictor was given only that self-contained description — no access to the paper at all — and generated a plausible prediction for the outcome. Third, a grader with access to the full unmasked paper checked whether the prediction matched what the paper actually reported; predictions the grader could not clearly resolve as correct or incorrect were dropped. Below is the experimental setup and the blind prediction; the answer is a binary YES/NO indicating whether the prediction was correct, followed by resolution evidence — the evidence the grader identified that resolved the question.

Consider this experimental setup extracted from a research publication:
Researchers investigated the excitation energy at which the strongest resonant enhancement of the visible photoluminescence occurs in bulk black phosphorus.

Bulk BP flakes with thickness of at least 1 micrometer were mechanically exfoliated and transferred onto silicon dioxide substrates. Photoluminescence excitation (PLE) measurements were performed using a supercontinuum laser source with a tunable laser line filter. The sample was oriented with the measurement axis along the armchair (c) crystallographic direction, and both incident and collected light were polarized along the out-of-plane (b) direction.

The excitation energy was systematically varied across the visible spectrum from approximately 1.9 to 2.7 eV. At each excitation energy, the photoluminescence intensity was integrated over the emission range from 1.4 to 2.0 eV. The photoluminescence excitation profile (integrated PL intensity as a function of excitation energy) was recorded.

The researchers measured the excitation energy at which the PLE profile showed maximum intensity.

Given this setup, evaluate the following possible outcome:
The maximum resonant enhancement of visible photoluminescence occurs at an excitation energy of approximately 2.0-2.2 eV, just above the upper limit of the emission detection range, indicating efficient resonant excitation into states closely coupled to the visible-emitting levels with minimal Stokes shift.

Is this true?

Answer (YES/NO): NO